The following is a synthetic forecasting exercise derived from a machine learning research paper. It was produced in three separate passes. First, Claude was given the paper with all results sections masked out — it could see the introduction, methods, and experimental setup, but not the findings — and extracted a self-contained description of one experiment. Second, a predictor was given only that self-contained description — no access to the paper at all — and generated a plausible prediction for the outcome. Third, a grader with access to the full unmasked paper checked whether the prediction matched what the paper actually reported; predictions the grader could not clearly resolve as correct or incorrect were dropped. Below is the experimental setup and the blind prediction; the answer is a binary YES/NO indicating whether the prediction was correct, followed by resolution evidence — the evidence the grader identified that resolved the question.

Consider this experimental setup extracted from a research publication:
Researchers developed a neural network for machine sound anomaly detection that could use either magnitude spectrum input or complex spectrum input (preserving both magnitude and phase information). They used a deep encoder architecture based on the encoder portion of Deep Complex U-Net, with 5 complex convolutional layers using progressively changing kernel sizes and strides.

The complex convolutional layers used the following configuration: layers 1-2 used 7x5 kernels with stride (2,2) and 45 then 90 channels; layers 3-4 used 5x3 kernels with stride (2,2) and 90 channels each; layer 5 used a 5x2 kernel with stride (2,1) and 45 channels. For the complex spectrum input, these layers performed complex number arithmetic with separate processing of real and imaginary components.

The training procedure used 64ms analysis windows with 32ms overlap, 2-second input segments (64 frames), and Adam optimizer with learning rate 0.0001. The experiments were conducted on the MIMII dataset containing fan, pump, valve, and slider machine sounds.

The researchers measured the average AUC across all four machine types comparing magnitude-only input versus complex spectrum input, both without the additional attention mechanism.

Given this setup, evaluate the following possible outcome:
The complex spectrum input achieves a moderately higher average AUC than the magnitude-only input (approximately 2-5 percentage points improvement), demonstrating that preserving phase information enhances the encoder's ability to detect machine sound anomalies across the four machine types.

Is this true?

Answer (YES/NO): NO